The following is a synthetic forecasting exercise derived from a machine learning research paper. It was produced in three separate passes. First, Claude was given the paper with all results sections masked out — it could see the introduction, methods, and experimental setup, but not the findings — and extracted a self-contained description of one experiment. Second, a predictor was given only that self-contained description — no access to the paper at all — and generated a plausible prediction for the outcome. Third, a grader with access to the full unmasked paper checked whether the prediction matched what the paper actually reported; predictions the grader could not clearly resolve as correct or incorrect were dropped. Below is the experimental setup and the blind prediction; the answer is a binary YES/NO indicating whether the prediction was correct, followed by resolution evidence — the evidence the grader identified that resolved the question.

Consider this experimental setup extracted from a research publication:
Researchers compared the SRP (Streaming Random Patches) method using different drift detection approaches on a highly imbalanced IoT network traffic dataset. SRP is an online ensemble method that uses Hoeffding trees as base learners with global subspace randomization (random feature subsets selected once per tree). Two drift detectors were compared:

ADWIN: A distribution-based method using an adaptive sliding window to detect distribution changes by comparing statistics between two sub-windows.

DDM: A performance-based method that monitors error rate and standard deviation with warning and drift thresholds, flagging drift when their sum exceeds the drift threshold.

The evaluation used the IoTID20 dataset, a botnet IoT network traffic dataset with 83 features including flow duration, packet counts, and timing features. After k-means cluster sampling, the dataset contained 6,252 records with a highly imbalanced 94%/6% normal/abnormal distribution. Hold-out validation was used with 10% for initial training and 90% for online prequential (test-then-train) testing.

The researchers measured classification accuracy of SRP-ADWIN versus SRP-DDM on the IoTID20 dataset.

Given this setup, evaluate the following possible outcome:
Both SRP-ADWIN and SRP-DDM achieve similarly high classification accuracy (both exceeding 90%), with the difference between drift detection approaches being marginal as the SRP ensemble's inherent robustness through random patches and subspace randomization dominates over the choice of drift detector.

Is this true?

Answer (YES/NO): YES